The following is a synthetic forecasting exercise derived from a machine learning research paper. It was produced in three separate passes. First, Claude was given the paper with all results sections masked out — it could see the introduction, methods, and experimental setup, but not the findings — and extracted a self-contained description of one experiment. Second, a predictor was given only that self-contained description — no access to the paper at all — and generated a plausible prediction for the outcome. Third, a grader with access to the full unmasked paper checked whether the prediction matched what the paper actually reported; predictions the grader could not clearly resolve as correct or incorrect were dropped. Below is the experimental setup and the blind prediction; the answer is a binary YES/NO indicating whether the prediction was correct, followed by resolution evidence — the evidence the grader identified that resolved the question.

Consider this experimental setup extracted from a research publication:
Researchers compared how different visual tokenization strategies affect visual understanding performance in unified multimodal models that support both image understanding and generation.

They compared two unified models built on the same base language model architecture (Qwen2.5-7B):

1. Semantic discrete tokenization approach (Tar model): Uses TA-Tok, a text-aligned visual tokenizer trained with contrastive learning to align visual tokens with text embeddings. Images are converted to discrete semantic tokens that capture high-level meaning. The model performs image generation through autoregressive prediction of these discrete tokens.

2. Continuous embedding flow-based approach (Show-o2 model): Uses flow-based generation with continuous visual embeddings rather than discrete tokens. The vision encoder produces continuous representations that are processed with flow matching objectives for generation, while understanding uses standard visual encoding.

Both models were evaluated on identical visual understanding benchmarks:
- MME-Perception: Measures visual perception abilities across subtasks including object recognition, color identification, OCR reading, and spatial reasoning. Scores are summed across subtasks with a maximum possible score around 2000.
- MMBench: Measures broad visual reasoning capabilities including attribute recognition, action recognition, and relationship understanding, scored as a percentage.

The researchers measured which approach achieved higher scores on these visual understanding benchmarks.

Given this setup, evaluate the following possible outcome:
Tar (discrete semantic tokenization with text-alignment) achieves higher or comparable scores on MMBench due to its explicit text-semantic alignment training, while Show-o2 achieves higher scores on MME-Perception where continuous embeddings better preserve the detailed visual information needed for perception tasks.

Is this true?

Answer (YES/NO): NO